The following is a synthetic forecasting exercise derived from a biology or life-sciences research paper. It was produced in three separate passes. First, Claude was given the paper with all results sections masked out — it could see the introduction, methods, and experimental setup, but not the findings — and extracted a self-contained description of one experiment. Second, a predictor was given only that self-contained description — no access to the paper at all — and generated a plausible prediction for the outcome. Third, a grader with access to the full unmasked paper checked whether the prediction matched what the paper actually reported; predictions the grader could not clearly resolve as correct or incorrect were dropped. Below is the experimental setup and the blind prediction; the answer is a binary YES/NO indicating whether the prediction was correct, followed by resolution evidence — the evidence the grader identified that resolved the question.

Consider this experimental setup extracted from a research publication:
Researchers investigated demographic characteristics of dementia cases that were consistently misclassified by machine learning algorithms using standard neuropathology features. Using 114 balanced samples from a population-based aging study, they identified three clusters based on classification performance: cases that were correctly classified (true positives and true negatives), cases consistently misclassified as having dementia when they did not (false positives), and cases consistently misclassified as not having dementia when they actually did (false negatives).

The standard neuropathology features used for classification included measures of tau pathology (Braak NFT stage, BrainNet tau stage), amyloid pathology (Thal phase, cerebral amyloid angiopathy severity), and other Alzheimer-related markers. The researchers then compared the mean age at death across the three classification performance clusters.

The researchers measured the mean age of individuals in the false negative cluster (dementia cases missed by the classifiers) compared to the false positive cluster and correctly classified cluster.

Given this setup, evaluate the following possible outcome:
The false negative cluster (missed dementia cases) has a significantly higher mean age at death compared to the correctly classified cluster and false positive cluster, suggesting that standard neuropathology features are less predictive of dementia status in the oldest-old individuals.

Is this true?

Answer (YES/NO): YES